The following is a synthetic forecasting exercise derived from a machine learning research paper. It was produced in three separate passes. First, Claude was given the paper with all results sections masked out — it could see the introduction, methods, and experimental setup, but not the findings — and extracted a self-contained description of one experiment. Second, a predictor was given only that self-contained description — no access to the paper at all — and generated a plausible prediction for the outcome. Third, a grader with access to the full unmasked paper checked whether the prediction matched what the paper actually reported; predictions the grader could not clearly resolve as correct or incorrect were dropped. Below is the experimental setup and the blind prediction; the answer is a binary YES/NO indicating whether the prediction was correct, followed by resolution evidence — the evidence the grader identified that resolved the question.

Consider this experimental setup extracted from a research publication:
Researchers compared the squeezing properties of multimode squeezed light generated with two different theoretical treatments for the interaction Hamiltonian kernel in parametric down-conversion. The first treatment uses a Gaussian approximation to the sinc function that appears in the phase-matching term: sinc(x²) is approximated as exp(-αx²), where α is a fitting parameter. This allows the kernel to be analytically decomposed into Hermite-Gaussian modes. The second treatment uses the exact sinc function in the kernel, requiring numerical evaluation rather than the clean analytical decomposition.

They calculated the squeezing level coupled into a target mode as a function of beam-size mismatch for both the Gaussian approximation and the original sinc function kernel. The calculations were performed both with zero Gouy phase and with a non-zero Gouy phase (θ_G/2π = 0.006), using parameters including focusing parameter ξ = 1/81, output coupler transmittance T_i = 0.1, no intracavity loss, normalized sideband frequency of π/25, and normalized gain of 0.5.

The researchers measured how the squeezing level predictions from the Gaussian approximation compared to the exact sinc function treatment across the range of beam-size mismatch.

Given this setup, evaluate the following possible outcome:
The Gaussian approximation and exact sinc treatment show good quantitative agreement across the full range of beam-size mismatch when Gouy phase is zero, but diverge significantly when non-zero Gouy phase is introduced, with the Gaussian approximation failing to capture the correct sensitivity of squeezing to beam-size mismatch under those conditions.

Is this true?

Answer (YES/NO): NO